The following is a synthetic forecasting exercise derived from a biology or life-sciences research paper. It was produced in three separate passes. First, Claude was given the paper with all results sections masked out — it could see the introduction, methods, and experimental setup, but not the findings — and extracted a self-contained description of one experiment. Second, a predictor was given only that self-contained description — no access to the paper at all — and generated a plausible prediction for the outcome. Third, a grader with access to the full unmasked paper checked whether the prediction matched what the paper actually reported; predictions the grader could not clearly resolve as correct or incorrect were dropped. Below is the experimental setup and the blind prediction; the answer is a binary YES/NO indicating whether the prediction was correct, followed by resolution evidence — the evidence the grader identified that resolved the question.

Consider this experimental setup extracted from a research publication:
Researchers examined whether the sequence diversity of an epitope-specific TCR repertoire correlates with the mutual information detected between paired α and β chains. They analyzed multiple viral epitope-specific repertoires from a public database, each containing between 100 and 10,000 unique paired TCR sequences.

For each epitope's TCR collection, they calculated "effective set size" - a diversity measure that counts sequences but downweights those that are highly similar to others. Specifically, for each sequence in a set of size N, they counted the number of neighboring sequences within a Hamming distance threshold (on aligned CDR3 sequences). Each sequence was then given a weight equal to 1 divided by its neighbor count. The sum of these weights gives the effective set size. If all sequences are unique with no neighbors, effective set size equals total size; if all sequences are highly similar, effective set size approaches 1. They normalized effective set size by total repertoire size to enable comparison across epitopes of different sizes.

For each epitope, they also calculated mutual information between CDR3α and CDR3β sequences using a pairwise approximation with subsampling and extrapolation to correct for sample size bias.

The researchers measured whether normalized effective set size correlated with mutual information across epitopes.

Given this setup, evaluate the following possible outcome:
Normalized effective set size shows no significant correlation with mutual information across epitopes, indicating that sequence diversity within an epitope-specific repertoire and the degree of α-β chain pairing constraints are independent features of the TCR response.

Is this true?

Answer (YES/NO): NO